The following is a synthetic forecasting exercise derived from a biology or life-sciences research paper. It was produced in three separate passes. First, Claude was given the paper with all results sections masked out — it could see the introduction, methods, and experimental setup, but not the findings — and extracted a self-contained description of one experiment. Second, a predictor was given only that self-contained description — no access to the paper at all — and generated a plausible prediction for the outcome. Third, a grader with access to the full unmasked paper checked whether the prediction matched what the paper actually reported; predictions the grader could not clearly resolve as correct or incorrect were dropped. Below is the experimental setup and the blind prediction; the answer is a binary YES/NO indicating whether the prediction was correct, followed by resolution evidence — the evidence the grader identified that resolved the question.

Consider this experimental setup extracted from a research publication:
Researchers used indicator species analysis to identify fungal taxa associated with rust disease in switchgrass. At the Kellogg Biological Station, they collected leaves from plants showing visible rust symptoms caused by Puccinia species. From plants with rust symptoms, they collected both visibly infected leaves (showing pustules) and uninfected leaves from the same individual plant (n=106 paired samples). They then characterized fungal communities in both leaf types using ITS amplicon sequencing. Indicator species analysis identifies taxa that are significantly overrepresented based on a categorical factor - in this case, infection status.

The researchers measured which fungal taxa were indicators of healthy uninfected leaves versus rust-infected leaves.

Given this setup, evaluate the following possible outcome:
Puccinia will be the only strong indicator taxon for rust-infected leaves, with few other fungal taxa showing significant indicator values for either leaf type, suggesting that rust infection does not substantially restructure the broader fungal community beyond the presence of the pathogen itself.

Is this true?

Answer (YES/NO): NO